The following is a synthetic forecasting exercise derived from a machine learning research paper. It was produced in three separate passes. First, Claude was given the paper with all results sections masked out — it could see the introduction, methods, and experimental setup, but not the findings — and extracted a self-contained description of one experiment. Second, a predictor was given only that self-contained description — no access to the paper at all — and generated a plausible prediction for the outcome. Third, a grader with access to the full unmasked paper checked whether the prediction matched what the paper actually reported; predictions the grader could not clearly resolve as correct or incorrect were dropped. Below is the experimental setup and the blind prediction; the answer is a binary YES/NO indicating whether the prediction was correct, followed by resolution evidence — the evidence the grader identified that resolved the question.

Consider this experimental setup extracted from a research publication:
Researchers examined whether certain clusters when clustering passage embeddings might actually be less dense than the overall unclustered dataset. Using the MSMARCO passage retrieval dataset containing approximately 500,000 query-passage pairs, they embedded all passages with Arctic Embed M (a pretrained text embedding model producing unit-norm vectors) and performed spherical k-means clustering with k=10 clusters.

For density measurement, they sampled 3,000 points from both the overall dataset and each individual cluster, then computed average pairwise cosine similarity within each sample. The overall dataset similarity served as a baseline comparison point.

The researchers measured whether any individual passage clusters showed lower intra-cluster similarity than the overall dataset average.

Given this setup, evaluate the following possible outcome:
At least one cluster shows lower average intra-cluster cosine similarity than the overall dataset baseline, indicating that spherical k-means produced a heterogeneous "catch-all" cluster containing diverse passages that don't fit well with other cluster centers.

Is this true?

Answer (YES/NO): YES